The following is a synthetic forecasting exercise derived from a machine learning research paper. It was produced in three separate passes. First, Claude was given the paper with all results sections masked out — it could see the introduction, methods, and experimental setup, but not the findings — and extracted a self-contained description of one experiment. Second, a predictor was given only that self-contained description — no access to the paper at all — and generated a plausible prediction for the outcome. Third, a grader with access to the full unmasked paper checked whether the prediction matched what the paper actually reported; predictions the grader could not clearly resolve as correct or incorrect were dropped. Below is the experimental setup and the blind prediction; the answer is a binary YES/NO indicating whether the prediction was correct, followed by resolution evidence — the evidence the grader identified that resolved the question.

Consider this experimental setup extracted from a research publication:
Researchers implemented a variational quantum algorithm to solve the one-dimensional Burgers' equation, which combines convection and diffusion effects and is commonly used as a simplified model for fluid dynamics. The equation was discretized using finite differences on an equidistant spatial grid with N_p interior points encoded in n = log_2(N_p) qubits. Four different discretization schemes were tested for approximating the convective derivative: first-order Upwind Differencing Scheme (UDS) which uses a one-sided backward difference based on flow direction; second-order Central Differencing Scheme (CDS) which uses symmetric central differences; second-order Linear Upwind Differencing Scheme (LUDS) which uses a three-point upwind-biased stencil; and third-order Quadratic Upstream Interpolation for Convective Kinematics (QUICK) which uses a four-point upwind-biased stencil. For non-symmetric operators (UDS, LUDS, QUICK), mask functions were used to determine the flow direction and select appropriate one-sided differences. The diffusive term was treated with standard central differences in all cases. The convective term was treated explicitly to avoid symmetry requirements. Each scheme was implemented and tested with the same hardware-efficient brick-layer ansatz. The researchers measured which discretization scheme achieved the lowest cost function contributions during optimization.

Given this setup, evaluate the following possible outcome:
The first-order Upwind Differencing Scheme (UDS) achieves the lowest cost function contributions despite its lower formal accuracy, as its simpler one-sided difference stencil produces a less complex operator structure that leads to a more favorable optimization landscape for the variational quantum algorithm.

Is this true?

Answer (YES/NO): YES